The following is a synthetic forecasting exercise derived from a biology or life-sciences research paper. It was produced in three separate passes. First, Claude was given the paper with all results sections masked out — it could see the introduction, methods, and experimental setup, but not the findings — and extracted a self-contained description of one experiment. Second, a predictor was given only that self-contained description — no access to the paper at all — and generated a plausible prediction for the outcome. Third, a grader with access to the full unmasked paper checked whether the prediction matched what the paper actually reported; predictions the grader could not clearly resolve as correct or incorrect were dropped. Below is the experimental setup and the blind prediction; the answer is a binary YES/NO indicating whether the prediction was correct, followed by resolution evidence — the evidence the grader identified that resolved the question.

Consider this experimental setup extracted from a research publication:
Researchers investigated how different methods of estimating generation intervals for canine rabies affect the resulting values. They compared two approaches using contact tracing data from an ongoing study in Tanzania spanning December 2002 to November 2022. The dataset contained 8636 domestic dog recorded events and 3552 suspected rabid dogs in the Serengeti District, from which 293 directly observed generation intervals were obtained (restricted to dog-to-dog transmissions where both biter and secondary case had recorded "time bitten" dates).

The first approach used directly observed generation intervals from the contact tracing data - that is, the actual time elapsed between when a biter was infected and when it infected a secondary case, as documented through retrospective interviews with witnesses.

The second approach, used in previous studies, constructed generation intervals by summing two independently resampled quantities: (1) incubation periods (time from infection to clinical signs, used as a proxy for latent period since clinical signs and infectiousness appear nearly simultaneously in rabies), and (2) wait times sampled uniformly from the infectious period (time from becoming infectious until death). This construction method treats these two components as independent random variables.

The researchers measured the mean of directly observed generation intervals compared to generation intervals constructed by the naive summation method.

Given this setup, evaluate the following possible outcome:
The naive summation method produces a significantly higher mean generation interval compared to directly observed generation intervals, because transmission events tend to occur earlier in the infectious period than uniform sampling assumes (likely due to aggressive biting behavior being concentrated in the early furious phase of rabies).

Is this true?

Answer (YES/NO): NO